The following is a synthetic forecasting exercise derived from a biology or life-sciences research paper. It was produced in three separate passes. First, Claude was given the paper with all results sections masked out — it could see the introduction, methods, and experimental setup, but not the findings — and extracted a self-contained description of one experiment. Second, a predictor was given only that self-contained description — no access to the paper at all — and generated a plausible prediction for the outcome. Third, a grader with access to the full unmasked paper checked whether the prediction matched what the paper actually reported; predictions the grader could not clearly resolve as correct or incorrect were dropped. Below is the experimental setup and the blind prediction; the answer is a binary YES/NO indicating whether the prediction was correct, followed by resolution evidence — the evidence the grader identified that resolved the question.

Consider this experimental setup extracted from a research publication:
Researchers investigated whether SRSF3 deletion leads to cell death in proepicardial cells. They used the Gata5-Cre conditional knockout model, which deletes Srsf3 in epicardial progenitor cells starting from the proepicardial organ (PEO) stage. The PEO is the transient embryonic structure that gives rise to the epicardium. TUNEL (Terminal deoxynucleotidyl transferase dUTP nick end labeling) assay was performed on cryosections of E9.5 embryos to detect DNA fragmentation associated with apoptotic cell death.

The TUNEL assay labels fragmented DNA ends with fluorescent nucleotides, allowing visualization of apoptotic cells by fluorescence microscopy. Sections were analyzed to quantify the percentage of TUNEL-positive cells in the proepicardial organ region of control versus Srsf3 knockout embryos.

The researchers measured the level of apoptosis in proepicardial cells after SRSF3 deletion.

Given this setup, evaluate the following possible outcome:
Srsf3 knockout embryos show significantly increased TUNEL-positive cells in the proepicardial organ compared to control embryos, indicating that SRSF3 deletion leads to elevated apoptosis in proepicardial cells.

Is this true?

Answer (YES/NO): NO